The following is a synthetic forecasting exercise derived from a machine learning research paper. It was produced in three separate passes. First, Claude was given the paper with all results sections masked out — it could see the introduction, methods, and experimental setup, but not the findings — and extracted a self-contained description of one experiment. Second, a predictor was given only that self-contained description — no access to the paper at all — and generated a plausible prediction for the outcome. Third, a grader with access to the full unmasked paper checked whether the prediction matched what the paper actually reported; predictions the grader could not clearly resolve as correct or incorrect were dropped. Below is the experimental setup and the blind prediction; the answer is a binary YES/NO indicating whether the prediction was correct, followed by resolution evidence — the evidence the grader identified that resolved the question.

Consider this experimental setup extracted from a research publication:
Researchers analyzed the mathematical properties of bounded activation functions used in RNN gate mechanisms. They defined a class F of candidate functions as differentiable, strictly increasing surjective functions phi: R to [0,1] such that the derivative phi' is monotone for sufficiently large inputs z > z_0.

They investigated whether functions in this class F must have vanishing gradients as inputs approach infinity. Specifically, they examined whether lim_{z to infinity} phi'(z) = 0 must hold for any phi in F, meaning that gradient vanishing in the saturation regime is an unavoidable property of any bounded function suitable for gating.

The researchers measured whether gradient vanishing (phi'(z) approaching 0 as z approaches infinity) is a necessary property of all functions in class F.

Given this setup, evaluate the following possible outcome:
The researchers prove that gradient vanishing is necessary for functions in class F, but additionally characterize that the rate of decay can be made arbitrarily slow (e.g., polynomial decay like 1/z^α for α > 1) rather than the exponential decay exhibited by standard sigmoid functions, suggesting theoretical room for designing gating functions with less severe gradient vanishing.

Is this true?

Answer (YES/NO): NO